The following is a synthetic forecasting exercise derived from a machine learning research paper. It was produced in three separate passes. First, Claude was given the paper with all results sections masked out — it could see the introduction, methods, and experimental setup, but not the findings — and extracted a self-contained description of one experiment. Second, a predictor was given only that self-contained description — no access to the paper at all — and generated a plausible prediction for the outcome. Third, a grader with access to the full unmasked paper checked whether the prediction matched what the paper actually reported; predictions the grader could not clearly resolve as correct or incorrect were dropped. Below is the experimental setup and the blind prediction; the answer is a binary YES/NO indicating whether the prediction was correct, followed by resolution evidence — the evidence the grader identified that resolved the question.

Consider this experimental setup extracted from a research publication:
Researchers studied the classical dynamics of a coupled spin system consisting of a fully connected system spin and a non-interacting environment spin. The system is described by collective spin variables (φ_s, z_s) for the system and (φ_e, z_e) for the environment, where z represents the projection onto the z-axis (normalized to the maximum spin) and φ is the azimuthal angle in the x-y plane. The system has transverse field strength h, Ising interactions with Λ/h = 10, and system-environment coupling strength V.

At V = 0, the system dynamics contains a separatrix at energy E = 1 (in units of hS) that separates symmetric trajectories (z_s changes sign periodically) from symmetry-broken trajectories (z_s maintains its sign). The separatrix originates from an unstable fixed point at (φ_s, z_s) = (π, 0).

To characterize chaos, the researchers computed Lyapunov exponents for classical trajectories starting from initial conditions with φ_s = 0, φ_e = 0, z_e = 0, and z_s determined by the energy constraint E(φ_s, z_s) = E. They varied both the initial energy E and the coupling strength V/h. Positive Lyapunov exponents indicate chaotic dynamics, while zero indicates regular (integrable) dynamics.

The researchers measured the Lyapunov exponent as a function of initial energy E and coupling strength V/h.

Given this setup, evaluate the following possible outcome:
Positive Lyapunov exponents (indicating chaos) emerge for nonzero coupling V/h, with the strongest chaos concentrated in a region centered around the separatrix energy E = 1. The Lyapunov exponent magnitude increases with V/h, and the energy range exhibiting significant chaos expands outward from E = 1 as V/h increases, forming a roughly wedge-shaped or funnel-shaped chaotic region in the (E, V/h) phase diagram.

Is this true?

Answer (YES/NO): NO